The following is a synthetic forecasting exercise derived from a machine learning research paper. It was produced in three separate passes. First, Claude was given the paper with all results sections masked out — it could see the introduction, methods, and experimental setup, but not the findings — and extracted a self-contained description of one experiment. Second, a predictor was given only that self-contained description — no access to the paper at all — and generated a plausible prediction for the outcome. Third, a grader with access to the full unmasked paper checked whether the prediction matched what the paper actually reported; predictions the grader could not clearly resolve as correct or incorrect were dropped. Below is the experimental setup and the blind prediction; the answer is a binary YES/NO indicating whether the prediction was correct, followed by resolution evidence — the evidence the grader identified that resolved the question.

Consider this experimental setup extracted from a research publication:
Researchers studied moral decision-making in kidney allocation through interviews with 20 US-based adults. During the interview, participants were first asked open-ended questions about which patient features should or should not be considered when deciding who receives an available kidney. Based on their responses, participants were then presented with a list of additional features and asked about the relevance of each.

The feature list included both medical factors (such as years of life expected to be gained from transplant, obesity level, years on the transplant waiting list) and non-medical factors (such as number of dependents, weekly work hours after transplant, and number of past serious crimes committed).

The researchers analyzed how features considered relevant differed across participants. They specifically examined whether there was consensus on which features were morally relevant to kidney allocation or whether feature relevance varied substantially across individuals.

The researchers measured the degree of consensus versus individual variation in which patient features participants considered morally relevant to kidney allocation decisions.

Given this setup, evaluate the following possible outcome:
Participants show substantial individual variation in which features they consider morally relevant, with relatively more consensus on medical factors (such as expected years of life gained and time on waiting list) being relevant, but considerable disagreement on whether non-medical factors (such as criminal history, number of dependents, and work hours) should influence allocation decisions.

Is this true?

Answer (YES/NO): YES